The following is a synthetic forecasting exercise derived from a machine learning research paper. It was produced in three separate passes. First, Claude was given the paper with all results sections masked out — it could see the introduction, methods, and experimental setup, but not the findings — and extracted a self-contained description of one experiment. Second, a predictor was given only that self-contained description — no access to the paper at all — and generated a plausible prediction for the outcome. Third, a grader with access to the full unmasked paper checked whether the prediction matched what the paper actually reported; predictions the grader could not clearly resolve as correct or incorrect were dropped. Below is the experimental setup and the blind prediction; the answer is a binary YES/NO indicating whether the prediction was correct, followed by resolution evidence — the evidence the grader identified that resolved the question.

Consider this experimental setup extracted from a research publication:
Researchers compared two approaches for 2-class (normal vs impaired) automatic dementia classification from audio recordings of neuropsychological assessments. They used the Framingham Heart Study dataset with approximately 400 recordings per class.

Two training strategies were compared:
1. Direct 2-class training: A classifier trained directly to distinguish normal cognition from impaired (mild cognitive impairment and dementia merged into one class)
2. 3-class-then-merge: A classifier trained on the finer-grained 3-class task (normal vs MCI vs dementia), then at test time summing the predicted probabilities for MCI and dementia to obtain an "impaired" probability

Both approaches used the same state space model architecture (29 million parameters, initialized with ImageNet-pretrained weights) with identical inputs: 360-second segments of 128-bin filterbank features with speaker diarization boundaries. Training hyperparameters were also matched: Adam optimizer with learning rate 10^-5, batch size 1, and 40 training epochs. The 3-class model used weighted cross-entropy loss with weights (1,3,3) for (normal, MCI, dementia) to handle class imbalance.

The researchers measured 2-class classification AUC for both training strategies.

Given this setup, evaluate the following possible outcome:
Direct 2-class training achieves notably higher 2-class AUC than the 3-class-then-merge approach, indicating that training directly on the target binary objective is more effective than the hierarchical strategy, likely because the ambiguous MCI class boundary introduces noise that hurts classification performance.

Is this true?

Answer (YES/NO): YES